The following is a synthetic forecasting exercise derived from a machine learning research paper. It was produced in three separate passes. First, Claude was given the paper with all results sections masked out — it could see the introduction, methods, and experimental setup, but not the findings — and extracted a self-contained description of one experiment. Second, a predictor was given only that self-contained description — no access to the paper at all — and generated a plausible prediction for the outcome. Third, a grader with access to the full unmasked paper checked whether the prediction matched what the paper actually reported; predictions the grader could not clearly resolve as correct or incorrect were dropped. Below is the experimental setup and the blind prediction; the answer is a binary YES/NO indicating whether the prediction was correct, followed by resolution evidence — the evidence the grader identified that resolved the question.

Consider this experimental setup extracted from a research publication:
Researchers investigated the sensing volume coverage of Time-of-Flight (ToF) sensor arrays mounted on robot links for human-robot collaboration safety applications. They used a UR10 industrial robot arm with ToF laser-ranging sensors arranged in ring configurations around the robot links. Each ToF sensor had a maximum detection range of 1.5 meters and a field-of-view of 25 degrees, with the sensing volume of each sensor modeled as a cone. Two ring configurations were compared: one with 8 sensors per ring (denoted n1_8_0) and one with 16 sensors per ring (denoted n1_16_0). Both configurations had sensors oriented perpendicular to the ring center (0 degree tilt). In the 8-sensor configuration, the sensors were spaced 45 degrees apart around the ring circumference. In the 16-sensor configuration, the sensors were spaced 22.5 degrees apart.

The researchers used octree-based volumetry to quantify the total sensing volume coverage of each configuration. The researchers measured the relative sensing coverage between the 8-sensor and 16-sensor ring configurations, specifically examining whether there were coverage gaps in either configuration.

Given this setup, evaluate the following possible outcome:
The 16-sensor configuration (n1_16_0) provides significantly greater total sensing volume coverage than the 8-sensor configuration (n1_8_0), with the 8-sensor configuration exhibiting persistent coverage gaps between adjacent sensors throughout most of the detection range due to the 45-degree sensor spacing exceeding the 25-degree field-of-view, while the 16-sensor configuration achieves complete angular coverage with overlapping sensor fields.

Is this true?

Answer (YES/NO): YES